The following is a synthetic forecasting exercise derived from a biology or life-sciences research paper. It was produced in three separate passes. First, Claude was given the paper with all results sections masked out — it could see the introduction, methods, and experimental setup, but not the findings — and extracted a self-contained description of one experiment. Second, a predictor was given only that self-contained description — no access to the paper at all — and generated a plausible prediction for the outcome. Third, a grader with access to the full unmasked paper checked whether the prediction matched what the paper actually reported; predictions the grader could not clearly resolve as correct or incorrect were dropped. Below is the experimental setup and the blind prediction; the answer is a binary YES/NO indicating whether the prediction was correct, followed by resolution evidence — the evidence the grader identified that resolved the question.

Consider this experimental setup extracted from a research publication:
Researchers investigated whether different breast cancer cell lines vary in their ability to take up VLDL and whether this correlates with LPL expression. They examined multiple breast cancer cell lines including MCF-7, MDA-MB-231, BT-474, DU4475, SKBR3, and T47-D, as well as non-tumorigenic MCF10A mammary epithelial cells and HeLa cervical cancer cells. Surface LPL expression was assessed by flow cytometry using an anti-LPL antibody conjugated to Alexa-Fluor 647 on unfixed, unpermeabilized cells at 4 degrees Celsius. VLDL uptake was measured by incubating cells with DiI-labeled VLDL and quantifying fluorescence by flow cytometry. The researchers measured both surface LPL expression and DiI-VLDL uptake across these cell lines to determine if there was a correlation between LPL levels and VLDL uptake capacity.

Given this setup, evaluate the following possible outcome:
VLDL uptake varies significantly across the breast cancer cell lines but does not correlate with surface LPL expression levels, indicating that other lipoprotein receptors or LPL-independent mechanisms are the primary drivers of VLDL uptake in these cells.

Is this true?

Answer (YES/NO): NO